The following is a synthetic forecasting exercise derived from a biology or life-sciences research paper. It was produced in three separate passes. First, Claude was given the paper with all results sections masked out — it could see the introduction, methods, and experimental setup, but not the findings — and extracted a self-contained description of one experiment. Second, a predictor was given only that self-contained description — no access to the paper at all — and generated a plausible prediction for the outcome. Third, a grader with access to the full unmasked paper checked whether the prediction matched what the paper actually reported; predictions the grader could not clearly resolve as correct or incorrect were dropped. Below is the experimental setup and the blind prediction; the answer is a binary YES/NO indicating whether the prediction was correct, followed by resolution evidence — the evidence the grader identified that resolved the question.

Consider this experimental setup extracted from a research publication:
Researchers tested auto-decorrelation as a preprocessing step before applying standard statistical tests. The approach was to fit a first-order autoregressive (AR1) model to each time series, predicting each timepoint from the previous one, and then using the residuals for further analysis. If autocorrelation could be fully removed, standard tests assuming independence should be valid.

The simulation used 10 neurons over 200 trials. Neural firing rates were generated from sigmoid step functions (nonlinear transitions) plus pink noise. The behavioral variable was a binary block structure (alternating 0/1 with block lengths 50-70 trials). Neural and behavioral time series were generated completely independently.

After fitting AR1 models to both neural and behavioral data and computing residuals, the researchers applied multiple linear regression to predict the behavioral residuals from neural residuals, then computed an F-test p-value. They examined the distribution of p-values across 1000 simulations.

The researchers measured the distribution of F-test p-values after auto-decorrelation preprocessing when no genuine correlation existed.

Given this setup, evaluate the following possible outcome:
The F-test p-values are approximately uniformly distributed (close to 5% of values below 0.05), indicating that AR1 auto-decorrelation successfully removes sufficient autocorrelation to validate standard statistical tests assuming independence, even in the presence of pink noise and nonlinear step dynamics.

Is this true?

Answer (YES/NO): NO